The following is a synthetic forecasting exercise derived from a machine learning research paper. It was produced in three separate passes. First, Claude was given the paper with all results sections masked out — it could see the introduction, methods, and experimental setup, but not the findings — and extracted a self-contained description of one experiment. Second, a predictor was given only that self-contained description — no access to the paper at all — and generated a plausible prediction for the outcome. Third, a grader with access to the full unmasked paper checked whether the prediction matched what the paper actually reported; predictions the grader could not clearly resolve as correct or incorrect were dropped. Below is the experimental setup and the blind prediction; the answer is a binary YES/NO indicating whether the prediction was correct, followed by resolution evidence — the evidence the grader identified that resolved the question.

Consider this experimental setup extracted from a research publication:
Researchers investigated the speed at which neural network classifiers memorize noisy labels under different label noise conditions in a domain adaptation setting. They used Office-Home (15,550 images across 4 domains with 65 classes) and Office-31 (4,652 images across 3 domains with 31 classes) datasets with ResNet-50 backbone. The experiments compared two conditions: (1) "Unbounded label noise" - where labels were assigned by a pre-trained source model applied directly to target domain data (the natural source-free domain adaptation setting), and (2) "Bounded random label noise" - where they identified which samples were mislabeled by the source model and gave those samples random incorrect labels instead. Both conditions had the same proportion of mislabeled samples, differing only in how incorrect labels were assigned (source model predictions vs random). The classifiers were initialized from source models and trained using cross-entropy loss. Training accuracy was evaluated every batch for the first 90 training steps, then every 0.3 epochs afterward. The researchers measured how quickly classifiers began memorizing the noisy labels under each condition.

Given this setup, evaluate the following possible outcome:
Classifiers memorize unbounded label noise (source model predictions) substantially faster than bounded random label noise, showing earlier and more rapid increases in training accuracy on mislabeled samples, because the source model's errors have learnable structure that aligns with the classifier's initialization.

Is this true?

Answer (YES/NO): YES